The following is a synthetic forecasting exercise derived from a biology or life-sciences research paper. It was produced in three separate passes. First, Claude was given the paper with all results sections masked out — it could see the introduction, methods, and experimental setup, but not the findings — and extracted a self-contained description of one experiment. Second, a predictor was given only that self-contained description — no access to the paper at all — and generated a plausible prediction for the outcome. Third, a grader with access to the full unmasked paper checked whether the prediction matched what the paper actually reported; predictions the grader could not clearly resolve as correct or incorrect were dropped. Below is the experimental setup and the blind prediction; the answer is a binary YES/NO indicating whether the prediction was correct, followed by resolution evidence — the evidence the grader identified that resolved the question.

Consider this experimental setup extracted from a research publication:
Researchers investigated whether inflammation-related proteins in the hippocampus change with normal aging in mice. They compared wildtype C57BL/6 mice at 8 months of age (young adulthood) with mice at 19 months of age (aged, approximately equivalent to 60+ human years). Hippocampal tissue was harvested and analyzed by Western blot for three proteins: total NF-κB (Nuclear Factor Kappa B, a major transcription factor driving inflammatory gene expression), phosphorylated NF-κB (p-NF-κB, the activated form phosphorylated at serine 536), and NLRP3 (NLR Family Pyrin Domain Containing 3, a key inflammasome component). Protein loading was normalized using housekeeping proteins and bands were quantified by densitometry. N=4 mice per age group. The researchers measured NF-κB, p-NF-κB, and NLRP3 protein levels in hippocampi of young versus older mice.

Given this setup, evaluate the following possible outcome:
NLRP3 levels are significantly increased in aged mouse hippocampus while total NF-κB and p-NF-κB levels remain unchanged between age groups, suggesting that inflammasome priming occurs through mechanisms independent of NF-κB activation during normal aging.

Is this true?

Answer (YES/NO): NO